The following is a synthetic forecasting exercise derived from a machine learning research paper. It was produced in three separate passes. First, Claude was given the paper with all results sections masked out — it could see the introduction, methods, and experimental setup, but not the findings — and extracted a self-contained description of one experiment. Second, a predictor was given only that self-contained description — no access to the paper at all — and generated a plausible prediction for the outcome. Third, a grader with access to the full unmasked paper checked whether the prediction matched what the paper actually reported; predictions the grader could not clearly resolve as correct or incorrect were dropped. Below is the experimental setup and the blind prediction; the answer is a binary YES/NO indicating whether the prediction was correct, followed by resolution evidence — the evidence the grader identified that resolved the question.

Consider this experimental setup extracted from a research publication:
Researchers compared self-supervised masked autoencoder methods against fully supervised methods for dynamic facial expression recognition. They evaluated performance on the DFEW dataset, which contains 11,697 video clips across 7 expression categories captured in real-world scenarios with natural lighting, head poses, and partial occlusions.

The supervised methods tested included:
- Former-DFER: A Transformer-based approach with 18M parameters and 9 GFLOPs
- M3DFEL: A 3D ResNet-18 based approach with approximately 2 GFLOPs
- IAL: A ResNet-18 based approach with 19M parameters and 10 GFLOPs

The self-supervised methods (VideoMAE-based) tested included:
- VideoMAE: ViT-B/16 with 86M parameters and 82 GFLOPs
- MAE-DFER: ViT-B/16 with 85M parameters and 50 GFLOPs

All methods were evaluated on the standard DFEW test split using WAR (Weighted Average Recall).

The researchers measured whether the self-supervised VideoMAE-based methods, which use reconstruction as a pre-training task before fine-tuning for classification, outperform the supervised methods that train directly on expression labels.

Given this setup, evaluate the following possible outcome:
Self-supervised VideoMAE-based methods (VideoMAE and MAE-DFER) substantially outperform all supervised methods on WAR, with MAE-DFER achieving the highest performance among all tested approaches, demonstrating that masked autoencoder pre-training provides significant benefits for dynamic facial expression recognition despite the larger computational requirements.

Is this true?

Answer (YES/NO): YES